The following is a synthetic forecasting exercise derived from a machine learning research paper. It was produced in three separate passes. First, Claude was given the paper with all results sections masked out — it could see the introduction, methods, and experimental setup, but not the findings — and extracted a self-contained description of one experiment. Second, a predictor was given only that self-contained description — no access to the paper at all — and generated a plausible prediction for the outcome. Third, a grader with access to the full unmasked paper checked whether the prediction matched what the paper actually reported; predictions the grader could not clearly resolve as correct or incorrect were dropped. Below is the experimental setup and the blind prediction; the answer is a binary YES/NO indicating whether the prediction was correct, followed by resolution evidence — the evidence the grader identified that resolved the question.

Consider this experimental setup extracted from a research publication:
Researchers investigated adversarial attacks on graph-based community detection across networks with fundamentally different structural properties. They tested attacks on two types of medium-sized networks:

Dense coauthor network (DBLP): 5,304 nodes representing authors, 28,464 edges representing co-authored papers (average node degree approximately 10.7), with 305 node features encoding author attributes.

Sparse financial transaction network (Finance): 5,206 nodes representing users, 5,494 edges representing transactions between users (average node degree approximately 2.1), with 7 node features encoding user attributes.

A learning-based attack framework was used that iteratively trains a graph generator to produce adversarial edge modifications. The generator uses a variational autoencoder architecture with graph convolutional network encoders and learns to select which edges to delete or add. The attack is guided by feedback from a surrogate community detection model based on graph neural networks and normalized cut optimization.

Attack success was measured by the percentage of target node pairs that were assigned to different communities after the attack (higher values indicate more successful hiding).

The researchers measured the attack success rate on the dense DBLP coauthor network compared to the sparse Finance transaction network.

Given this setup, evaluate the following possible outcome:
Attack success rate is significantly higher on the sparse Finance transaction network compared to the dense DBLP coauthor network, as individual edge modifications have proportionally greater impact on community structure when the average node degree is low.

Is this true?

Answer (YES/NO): NO